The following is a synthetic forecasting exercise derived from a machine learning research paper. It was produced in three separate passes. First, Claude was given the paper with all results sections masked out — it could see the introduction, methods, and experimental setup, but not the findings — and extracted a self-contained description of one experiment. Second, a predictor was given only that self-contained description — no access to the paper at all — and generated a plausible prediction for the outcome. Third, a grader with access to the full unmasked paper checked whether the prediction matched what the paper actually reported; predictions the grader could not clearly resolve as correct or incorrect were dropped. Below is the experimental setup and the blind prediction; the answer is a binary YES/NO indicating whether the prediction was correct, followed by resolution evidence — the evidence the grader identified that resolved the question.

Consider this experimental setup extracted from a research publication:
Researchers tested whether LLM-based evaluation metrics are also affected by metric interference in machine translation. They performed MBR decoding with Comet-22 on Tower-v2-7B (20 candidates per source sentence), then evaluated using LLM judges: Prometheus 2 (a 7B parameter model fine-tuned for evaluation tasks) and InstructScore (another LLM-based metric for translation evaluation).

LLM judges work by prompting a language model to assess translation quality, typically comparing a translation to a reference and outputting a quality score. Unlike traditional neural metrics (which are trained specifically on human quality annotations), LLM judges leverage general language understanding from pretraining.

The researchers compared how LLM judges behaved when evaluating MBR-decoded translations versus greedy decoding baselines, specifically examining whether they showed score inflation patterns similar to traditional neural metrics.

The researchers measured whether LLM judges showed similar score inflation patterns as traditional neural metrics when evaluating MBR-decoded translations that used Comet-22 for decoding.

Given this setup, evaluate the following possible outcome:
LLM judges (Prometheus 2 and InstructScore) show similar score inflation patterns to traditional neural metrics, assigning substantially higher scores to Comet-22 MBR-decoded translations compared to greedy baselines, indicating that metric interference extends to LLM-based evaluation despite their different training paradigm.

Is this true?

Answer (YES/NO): YES